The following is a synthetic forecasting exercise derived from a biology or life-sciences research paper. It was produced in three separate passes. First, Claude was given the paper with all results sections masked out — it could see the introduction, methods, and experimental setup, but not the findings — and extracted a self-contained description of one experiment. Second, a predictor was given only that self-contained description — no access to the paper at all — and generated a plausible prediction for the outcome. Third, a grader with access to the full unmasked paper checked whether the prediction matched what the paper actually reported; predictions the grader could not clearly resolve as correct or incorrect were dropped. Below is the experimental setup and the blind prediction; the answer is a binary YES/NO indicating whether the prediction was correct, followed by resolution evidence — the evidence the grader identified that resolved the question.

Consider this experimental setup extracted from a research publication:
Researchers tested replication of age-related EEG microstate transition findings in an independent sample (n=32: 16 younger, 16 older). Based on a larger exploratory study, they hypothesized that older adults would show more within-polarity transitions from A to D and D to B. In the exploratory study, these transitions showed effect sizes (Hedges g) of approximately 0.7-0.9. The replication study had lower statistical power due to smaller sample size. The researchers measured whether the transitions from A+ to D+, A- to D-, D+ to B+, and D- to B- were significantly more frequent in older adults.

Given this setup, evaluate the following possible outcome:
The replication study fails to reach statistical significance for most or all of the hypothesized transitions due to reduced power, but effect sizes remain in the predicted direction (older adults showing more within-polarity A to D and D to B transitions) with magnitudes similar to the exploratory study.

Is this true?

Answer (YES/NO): NO